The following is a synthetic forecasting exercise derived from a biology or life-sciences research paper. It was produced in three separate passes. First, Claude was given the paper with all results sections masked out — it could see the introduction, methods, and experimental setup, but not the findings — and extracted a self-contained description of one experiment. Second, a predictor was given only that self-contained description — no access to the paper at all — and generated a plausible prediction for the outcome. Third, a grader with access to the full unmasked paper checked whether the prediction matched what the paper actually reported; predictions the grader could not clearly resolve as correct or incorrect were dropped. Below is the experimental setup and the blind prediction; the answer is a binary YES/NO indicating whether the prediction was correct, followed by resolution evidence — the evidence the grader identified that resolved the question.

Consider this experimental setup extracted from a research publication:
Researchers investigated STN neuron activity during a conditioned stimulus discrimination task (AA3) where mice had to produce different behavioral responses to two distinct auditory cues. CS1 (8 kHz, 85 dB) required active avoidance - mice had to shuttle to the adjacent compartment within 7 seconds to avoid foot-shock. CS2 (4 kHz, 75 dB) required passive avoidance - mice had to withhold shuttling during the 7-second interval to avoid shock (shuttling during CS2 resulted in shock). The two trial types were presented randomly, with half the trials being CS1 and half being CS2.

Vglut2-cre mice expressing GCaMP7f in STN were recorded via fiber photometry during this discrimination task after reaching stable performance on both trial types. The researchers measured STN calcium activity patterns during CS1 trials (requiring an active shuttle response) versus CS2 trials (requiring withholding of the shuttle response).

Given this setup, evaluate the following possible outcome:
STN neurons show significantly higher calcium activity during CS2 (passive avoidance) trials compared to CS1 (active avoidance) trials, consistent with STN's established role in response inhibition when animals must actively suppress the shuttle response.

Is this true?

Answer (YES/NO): NO